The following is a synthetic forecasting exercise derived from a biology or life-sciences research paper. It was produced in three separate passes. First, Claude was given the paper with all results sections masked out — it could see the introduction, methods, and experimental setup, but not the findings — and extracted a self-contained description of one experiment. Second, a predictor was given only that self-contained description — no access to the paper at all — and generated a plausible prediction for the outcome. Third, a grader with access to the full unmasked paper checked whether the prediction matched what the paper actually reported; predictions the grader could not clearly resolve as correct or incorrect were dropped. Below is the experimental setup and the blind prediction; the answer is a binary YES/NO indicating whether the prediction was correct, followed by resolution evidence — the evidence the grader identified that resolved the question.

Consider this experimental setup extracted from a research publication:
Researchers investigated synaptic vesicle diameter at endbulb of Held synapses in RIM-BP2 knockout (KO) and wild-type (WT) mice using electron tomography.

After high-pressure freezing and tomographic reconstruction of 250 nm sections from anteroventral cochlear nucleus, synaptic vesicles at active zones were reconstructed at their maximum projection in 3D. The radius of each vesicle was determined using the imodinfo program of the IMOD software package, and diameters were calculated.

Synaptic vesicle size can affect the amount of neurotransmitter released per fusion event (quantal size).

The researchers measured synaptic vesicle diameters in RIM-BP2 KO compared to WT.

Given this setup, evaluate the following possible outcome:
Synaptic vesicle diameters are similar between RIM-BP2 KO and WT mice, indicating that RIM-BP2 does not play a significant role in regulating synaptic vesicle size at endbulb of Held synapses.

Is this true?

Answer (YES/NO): YES